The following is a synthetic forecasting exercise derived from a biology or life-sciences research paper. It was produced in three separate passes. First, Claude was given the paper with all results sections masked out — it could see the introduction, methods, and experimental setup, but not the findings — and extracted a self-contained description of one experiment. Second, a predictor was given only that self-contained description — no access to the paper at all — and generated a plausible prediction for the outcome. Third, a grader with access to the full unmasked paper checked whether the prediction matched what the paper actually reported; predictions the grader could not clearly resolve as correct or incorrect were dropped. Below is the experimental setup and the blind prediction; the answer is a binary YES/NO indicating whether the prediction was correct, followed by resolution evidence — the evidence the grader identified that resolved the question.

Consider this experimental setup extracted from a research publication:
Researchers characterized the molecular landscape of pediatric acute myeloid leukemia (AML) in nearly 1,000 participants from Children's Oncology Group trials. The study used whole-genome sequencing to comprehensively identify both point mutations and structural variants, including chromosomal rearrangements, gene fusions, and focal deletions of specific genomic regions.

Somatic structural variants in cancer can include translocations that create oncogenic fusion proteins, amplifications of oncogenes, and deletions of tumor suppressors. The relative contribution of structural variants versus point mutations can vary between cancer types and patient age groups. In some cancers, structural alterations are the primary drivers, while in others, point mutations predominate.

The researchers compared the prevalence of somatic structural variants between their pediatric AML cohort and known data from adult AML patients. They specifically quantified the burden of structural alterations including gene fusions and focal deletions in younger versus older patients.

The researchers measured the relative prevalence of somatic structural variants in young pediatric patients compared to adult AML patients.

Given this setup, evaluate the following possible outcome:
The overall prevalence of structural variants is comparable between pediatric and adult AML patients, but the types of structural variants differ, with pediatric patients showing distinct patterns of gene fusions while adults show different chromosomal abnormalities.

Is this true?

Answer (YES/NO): NO